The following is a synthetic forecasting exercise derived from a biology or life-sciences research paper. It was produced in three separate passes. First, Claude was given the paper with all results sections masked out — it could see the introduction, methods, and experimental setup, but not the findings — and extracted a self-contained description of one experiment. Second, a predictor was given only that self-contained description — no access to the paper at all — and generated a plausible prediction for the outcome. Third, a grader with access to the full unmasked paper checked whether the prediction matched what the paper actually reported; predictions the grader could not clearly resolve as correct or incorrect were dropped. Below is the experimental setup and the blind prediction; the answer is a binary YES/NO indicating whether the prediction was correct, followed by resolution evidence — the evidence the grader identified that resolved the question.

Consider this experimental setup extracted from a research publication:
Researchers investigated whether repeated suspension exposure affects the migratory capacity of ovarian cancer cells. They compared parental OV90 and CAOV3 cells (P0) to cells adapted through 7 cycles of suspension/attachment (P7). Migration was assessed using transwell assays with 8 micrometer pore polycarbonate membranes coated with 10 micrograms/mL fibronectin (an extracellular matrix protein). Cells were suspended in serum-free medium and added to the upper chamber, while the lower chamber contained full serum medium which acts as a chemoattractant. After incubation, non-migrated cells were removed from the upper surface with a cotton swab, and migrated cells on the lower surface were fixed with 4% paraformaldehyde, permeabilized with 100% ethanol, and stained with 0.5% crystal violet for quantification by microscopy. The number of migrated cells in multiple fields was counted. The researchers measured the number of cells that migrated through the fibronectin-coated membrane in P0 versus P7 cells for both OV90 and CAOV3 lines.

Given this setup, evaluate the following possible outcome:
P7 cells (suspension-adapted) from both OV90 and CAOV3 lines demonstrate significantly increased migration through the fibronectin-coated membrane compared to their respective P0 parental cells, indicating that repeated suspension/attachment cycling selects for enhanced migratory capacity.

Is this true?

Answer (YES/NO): YES